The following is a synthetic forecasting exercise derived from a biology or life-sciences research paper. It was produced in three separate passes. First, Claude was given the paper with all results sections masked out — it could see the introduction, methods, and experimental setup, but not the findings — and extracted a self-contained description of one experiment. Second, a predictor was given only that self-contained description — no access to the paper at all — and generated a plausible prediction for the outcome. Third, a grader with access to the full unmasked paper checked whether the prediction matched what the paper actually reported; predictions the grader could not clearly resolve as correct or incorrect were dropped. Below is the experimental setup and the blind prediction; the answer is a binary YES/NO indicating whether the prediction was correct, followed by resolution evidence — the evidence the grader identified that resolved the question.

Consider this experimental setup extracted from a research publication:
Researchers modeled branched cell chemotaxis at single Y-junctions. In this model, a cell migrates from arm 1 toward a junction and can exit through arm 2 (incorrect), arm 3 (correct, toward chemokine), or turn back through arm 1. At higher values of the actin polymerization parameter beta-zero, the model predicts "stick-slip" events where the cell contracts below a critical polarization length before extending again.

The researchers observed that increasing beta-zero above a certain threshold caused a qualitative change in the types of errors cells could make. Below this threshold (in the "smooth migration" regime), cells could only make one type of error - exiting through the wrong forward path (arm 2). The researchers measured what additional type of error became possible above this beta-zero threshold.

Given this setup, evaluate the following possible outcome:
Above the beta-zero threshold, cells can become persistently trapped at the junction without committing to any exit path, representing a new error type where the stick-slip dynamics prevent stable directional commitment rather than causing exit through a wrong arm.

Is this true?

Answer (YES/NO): NO